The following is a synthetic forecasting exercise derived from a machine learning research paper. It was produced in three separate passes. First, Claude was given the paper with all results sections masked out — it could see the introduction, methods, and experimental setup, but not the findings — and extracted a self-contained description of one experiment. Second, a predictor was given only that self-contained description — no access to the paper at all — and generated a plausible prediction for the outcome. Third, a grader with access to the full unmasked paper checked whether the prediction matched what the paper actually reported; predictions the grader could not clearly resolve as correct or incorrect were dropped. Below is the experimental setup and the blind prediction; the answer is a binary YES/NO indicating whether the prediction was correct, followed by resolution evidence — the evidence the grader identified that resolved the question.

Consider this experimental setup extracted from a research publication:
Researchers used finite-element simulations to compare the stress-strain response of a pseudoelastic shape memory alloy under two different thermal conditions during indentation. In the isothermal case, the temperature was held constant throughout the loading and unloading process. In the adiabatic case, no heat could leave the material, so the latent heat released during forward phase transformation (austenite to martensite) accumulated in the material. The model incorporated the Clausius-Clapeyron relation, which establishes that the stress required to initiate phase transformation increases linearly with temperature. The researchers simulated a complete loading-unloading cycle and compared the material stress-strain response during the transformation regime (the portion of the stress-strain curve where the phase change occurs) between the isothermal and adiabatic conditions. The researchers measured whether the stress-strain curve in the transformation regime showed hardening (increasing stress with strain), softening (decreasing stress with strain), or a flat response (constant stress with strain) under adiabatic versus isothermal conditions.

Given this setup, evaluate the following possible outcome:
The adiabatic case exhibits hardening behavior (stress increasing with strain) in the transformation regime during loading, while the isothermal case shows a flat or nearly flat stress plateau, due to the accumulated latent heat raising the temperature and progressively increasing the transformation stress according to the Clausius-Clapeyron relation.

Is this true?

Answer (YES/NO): YES